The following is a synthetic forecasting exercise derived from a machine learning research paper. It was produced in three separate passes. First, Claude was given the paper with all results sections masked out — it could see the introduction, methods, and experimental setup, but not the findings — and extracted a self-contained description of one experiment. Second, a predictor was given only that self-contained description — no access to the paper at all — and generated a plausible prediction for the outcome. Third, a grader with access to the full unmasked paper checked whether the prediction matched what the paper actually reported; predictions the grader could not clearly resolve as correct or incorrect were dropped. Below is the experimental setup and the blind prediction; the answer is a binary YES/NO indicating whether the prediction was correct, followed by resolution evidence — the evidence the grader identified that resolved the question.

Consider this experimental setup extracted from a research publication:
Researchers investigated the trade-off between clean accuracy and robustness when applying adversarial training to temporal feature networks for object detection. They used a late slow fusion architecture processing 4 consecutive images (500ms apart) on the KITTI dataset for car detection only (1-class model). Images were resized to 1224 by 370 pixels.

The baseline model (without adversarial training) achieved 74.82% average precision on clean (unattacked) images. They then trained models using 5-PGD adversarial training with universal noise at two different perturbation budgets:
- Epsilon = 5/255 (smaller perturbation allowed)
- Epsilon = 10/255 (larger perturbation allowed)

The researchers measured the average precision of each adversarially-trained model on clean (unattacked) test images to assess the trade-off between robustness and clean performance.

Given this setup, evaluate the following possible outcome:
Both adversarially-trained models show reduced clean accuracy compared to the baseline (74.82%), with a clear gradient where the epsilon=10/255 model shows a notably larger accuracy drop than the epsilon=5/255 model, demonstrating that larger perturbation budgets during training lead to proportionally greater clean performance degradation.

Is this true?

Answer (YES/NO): YES